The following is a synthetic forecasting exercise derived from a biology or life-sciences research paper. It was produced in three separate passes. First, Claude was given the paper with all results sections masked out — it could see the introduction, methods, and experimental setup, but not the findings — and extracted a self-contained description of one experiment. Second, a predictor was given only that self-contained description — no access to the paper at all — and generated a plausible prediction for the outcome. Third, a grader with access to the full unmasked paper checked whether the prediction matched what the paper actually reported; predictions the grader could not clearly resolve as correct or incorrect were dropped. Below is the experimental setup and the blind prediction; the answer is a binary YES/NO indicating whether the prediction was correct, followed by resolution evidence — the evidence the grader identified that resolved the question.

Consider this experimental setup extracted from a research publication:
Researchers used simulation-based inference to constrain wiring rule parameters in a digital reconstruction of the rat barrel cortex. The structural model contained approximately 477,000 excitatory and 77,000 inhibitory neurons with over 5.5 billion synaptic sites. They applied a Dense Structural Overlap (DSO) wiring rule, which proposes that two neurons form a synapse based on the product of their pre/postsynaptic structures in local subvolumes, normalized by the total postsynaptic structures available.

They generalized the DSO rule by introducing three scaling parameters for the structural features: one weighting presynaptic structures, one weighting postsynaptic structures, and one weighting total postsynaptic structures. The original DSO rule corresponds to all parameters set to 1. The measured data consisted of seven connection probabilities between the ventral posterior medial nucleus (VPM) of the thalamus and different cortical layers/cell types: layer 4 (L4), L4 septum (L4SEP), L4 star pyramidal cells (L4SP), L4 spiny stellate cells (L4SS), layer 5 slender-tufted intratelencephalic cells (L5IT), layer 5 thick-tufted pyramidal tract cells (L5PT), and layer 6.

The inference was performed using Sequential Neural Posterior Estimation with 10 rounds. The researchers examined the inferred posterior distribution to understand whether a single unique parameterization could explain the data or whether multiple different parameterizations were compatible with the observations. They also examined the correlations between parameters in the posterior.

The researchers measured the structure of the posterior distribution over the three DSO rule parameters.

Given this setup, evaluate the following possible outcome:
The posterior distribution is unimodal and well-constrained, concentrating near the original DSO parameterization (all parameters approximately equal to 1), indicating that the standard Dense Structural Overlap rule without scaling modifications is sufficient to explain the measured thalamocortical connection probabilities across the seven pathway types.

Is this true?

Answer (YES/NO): NO